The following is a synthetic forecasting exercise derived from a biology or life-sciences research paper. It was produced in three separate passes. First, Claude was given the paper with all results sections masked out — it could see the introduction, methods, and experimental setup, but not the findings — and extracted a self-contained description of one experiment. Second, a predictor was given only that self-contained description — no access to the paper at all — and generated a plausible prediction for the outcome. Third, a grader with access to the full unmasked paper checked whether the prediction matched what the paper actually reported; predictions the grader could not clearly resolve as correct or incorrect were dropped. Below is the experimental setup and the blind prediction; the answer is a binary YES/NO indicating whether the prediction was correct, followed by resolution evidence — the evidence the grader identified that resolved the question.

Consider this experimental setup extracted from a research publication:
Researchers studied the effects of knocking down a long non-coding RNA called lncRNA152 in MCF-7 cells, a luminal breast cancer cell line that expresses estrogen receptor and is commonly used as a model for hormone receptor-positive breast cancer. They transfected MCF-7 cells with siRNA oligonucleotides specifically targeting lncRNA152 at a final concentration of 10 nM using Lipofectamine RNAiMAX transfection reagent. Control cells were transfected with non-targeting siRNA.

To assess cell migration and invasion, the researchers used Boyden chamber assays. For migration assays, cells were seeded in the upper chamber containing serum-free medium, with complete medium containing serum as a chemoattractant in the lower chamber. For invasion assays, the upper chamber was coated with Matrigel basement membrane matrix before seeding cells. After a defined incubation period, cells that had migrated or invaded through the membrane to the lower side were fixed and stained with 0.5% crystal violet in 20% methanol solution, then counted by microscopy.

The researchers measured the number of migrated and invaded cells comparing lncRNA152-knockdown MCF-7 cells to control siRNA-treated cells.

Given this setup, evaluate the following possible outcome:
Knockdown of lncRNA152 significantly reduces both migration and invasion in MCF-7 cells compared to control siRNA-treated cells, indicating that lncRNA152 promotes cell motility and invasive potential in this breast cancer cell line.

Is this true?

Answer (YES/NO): NO